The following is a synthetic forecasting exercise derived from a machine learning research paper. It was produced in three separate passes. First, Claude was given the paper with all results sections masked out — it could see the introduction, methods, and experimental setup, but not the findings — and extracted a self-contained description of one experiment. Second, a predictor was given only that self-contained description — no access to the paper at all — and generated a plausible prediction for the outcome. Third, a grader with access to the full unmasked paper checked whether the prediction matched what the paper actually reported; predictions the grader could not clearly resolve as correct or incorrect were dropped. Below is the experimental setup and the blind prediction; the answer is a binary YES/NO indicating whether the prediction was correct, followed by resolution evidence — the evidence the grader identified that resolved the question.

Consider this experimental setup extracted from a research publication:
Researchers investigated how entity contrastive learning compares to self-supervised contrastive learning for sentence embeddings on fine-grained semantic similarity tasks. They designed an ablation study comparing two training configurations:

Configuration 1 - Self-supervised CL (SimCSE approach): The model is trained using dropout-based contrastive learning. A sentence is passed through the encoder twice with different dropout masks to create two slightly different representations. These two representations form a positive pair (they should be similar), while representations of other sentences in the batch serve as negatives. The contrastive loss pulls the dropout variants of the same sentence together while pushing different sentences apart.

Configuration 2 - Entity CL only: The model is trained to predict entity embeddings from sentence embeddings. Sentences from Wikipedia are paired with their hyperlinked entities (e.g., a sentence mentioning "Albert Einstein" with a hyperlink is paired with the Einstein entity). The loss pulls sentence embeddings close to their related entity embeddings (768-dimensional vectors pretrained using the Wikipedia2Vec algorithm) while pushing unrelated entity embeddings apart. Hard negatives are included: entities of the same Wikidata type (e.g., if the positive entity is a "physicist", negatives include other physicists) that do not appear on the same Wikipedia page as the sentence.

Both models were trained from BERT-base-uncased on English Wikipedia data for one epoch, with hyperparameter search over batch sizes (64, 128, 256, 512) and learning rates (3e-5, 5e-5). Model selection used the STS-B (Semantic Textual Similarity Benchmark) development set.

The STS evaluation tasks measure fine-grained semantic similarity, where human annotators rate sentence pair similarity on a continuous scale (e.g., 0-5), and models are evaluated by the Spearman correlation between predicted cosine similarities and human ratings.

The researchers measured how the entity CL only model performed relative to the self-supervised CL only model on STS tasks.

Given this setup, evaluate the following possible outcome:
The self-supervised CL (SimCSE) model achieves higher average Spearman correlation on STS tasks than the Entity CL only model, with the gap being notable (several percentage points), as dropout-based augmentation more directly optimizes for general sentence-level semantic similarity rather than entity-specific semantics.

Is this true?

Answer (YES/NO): NO